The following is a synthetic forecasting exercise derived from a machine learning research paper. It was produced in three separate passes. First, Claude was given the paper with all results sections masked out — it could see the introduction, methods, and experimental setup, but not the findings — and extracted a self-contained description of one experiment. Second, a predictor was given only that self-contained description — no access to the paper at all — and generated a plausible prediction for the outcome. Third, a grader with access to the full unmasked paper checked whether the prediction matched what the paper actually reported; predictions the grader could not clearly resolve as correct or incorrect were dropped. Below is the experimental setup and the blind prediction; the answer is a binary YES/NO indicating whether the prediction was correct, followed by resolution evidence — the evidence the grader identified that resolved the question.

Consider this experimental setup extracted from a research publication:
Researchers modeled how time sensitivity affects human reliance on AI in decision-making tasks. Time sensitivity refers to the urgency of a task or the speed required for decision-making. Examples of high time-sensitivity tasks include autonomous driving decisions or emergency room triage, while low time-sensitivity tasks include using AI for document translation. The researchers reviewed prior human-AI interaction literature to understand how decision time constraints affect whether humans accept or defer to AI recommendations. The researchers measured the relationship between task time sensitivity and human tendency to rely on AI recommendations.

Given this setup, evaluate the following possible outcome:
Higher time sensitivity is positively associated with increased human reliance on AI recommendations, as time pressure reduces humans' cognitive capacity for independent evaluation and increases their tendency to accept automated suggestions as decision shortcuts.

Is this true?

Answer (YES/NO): YES